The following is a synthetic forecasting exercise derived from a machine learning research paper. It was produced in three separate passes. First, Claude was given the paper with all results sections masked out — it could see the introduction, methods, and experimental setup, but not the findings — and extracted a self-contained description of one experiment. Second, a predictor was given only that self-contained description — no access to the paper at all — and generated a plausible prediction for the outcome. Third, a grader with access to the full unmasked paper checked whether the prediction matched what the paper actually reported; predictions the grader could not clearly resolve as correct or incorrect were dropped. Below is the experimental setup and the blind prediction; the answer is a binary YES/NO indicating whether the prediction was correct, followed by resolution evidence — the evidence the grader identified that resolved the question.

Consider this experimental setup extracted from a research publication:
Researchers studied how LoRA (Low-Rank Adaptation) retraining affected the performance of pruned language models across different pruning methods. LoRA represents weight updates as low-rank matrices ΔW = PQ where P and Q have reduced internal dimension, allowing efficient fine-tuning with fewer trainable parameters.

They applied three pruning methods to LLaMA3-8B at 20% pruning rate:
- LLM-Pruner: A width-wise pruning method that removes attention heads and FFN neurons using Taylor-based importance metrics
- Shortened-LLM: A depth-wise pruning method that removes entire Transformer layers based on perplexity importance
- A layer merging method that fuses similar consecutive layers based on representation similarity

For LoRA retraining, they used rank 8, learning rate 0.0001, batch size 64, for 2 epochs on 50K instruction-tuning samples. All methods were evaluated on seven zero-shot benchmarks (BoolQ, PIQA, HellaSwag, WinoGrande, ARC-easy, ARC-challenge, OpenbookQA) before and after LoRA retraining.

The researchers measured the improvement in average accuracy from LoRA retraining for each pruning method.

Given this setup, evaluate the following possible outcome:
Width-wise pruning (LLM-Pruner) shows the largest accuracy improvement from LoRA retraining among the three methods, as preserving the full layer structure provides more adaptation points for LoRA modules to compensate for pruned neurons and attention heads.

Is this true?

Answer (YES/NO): NO